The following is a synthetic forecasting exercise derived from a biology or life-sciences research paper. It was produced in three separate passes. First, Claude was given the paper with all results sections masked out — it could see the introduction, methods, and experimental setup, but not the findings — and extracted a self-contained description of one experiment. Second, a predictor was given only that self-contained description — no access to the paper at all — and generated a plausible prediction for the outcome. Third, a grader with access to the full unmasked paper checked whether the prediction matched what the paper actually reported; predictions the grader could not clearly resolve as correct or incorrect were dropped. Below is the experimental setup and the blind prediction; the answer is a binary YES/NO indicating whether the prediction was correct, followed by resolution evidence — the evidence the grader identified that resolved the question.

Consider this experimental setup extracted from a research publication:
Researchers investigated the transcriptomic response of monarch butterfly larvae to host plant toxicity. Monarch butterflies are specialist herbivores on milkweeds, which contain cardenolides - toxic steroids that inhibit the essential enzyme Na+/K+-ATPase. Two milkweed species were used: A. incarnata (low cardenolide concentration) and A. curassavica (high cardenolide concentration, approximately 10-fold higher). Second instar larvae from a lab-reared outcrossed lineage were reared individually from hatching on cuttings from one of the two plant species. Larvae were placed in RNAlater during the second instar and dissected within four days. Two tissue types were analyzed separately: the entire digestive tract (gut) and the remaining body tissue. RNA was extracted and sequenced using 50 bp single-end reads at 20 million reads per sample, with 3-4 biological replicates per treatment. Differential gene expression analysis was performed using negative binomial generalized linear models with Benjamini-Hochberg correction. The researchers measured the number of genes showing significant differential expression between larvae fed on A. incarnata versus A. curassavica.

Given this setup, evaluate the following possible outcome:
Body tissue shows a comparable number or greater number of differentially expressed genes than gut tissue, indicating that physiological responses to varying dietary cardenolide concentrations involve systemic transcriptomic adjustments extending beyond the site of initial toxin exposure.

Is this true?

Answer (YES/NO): NO